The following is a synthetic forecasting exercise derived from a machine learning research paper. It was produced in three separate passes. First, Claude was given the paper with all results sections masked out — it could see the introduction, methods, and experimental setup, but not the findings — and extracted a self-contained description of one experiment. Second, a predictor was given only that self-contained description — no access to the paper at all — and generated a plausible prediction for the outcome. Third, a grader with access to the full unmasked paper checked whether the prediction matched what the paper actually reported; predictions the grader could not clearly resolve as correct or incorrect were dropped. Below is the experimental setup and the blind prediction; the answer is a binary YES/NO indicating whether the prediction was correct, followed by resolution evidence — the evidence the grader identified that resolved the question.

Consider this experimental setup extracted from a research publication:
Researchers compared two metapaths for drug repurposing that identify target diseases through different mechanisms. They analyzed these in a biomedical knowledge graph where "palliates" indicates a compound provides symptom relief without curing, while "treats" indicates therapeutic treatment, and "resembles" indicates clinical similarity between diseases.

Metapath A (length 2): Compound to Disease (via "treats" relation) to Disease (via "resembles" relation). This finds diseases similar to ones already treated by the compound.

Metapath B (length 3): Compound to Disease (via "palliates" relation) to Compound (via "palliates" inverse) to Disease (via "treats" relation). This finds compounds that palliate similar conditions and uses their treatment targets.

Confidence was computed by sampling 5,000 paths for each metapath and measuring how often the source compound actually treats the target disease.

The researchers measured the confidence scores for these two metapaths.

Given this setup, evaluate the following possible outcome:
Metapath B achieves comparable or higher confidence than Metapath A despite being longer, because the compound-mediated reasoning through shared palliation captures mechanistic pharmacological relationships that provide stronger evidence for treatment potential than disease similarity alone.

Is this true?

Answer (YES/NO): YES